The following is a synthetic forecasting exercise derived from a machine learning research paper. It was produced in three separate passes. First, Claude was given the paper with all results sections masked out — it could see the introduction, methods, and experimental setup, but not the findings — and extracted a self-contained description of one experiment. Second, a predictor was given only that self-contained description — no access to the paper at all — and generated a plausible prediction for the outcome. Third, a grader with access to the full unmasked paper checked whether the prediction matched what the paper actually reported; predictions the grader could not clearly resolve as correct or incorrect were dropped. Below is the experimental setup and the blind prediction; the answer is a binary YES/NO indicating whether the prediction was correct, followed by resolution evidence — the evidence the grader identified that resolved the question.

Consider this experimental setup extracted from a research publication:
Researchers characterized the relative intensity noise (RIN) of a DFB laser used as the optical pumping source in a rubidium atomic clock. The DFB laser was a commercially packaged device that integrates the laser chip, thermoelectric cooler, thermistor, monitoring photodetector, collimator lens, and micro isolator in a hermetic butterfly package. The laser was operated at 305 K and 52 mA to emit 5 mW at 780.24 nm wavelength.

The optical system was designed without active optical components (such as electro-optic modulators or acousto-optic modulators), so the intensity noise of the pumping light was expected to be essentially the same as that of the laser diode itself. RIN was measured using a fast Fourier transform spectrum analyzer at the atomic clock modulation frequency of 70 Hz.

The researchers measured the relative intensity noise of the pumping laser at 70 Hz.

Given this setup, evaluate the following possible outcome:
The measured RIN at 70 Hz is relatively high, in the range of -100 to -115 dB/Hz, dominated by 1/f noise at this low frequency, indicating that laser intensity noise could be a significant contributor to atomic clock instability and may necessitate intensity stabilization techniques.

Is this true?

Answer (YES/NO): NO